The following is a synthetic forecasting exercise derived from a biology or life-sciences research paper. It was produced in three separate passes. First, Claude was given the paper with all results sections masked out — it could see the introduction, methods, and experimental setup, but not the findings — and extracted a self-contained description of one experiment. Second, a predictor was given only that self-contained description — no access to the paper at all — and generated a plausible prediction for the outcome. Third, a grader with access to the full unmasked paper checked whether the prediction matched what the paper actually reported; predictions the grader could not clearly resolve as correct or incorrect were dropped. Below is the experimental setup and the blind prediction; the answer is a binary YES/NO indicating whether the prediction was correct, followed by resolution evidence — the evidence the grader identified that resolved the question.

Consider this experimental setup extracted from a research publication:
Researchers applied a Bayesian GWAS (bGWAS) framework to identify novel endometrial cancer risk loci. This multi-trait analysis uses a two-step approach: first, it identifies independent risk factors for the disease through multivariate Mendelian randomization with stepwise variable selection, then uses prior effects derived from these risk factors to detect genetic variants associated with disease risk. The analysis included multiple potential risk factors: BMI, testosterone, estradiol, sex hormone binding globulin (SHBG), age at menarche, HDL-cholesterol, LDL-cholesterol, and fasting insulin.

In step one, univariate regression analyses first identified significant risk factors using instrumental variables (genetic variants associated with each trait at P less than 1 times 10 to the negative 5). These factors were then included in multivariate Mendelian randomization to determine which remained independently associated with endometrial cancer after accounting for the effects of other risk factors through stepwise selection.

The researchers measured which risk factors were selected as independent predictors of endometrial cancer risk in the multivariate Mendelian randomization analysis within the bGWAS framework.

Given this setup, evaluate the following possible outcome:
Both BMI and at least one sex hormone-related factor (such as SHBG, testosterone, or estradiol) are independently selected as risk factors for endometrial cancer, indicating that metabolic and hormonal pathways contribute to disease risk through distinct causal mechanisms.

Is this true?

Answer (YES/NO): YES